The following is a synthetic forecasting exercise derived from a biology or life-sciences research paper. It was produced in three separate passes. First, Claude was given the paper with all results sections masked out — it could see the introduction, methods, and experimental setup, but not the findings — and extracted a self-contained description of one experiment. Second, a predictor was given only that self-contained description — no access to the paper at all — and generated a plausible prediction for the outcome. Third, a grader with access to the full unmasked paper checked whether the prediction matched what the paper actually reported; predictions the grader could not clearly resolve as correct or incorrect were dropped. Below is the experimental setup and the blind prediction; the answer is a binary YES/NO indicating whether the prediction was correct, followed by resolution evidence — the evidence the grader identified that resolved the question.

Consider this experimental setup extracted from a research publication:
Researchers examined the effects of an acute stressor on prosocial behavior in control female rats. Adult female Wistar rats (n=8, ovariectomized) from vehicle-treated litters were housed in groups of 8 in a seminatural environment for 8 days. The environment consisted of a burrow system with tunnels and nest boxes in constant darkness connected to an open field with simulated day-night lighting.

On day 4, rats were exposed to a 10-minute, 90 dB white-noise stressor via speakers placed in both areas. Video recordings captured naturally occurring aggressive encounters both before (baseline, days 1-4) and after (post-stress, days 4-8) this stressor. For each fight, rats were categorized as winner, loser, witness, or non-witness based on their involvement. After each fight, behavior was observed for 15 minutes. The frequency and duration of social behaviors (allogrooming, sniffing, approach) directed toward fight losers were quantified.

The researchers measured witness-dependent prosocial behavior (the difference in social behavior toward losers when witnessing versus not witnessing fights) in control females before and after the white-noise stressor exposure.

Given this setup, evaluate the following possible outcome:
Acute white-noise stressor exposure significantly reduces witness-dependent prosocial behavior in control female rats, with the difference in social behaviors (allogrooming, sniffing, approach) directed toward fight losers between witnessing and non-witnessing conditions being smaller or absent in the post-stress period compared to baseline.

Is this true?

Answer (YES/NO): YES